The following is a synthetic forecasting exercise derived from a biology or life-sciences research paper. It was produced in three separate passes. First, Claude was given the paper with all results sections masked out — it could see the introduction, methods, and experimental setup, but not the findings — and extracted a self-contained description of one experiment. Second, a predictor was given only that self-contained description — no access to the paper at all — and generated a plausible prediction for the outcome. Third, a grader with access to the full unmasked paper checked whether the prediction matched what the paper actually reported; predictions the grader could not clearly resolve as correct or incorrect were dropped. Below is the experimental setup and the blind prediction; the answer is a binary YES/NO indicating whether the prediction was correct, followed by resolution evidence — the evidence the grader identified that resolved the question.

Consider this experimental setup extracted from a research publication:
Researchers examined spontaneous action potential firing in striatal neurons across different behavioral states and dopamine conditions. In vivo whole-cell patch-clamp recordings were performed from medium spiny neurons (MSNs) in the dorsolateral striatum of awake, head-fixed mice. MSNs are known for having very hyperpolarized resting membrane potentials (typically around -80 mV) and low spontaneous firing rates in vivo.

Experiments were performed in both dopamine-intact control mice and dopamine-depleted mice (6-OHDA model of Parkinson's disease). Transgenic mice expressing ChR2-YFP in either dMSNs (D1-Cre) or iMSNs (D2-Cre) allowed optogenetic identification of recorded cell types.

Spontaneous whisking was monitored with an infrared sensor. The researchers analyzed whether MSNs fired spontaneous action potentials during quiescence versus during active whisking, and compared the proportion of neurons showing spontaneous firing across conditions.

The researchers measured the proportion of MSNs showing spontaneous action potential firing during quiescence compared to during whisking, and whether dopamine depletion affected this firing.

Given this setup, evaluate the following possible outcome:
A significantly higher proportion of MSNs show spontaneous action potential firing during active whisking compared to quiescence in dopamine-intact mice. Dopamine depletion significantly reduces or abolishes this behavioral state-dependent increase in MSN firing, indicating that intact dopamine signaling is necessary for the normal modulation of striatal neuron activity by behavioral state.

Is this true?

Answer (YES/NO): NO